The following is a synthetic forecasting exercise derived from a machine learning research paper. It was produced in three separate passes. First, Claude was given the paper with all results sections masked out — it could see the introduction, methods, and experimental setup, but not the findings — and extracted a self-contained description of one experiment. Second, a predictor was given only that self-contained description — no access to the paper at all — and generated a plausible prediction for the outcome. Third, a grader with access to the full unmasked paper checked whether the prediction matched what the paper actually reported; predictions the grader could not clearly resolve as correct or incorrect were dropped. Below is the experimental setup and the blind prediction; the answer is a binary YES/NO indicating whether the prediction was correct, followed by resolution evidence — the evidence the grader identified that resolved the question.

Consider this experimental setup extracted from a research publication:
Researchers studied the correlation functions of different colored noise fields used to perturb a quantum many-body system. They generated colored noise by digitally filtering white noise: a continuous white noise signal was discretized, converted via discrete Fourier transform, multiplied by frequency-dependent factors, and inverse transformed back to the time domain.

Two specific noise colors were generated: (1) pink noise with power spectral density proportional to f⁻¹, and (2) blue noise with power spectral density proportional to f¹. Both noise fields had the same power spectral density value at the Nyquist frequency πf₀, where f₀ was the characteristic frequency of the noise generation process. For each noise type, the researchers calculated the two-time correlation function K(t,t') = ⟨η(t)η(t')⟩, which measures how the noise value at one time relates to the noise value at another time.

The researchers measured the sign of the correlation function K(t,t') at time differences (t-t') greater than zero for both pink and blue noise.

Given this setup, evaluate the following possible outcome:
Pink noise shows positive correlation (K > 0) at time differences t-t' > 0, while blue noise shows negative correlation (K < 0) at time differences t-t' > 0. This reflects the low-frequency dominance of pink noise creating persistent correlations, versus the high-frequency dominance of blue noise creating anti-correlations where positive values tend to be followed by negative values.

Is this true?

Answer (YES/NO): YES